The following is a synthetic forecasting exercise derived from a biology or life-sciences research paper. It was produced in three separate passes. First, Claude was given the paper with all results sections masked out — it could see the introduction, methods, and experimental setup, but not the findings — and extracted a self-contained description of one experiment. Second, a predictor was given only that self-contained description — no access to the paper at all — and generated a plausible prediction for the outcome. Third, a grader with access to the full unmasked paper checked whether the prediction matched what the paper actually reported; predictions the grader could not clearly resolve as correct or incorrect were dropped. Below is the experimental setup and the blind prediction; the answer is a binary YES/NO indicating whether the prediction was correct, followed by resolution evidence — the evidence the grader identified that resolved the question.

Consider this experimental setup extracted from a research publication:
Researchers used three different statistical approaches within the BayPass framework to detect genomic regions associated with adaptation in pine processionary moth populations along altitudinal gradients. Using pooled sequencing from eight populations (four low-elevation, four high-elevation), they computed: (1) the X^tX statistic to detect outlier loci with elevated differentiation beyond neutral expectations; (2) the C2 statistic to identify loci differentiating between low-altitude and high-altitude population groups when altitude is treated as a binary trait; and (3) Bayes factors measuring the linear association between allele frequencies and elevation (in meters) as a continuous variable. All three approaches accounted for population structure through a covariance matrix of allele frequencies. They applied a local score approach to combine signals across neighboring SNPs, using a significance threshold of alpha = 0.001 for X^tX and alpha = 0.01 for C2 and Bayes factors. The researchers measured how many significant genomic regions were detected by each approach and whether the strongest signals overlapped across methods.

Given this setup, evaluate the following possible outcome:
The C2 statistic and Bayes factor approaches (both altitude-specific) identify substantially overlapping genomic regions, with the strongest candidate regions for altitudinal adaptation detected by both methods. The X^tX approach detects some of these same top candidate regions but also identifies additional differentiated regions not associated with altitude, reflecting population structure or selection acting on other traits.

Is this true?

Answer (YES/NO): NO